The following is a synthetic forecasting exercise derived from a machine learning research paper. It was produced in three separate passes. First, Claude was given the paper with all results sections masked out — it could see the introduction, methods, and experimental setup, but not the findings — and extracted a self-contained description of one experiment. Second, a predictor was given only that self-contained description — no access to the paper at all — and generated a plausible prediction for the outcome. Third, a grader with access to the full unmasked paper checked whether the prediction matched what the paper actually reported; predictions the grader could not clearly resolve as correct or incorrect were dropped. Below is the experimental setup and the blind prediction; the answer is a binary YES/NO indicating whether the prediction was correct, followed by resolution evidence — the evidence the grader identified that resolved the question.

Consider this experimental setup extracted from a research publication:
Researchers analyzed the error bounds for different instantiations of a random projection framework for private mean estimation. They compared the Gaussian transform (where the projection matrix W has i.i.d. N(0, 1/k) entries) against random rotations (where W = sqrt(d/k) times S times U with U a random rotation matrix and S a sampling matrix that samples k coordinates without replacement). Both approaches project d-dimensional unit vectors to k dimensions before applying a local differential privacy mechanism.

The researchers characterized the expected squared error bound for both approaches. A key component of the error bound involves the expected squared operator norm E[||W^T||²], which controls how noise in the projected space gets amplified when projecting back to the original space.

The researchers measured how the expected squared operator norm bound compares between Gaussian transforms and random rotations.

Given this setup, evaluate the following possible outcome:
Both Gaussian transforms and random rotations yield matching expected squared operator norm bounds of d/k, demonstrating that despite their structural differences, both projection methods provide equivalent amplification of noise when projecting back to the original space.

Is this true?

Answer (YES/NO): NO